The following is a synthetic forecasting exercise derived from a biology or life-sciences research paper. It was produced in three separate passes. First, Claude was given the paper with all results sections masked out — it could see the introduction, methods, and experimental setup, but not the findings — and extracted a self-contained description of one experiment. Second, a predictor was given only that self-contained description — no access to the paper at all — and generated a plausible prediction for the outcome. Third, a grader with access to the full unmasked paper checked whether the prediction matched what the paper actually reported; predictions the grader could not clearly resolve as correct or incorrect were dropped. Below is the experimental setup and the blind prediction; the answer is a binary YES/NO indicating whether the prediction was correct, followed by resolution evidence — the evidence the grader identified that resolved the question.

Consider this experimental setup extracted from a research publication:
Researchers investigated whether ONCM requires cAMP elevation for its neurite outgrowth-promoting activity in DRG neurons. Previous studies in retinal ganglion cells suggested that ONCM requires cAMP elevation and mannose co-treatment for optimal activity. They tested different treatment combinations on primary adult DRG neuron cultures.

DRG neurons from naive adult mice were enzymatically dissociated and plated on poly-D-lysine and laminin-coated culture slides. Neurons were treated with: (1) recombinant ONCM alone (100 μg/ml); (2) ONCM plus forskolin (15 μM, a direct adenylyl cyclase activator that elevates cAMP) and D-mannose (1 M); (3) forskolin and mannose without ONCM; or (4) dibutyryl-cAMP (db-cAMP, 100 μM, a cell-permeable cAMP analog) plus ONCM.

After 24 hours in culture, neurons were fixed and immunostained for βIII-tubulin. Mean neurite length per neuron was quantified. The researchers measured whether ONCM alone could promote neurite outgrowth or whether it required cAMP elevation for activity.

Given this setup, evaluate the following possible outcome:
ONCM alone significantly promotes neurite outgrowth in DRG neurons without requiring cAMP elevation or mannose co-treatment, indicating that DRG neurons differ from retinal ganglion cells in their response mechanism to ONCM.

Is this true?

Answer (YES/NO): YES